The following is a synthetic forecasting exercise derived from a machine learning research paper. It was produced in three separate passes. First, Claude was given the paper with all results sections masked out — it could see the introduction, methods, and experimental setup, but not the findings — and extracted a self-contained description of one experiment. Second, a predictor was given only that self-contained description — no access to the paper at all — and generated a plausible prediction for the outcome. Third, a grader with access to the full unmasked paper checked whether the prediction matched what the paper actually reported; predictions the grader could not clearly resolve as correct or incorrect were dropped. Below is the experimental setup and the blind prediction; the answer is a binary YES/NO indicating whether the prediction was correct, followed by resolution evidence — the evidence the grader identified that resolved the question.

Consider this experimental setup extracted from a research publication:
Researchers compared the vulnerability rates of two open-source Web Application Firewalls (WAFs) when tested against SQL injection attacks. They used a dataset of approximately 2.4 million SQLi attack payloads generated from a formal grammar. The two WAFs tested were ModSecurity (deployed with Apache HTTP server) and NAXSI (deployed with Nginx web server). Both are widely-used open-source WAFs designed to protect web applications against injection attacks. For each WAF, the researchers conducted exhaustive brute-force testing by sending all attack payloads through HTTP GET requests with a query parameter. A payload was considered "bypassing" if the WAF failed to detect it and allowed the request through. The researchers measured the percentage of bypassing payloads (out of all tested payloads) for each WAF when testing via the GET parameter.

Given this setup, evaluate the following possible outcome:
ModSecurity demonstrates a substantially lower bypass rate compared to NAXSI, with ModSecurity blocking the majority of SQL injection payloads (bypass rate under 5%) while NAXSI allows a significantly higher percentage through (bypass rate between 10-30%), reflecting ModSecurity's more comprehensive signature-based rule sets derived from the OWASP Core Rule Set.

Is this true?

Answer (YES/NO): NO